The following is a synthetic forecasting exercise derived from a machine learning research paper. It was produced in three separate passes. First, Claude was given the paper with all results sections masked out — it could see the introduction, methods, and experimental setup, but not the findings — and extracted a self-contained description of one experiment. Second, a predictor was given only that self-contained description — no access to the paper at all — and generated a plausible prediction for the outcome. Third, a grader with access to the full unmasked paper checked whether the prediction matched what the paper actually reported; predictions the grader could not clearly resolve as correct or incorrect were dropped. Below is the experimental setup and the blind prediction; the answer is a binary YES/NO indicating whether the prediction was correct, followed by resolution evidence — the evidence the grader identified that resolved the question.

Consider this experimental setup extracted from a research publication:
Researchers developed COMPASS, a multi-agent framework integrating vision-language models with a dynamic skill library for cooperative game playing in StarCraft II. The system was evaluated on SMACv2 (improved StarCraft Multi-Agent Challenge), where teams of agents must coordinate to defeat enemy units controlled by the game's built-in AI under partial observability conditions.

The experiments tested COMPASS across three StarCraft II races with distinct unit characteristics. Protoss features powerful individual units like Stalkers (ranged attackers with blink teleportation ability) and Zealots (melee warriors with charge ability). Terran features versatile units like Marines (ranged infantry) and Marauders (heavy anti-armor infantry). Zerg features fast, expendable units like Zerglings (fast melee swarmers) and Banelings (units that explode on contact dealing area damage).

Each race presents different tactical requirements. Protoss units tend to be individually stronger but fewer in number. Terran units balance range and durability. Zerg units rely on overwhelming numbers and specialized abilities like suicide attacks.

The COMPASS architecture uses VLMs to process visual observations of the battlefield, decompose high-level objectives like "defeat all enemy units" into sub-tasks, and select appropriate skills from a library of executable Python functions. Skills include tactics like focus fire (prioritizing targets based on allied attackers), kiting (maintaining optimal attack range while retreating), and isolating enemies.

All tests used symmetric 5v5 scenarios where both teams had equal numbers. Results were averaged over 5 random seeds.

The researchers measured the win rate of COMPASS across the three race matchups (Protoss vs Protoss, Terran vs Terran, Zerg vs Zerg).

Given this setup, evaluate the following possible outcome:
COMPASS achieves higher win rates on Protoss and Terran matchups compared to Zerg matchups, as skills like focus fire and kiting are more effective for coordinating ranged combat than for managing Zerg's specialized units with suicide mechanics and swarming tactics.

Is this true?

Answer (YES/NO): YES